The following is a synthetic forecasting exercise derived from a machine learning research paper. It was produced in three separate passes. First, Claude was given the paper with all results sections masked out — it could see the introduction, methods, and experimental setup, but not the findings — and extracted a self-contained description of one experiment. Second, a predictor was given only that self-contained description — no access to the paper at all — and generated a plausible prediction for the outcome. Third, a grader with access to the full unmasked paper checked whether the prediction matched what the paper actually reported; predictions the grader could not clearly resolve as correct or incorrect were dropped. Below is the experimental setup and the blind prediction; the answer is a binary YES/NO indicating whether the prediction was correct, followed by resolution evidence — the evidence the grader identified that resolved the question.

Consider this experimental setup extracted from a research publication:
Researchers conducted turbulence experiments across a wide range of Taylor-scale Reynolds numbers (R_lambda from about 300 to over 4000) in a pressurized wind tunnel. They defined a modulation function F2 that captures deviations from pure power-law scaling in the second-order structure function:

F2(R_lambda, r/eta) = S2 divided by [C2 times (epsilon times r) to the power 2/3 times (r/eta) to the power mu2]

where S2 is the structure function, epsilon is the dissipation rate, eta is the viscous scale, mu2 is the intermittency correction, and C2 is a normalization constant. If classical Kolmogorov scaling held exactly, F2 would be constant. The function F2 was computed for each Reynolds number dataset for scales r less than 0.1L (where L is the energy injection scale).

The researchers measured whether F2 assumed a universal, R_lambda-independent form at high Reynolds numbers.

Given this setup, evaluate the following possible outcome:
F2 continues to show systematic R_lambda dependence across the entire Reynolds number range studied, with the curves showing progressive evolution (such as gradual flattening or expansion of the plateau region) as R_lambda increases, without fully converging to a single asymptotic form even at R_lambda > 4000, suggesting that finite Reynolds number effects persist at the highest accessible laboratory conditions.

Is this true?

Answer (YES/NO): NO